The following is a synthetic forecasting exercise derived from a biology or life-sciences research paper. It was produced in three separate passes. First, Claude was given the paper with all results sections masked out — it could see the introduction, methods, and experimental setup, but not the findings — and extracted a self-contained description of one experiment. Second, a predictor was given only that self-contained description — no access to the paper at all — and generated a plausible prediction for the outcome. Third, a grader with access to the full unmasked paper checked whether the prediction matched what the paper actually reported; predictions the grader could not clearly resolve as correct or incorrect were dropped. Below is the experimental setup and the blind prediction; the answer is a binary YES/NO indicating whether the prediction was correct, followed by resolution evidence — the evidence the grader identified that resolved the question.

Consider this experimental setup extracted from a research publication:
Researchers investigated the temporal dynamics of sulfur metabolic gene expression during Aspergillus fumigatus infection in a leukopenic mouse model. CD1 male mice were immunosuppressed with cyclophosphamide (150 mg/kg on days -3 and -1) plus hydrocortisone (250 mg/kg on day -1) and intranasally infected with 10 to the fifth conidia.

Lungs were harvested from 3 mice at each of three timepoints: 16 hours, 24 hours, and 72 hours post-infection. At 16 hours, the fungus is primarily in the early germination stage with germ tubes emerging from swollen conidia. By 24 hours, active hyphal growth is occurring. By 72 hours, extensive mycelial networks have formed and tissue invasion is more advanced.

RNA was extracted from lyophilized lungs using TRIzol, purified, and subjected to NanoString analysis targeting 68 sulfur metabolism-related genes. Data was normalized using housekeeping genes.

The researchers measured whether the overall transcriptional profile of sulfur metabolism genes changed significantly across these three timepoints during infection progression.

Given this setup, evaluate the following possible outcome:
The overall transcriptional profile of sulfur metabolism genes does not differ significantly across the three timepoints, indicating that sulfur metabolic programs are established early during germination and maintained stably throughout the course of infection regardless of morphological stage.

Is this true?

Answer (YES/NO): NO